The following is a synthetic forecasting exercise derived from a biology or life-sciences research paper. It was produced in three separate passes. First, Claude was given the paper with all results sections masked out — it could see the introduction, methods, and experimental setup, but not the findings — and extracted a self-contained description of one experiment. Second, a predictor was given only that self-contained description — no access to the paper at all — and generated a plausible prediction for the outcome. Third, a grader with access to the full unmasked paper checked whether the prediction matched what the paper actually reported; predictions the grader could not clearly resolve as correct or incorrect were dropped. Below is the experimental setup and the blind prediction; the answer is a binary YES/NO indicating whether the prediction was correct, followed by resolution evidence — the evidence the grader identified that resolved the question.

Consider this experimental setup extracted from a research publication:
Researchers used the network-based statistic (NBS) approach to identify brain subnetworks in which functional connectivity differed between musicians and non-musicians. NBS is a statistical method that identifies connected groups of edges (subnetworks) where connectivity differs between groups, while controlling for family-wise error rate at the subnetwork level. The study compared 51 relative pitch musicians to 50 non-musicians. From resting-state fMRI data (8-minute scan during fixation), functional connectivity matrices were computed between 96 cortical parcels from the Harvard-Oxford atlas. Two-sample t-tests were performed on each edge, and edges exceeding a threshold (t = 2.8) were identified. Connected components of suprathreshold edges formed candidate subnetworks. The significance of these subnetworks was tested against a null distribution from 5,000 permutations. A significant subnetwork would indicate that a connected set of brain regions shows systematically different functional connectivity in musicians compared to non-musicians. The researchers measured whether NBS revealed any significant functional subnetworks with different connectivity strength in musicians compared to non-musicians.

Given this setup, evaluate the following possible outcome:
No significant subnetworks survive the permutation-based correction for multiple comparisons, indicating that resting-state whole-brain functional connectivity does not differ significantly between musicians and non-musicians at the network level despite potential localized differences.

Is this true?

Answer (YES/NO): NO